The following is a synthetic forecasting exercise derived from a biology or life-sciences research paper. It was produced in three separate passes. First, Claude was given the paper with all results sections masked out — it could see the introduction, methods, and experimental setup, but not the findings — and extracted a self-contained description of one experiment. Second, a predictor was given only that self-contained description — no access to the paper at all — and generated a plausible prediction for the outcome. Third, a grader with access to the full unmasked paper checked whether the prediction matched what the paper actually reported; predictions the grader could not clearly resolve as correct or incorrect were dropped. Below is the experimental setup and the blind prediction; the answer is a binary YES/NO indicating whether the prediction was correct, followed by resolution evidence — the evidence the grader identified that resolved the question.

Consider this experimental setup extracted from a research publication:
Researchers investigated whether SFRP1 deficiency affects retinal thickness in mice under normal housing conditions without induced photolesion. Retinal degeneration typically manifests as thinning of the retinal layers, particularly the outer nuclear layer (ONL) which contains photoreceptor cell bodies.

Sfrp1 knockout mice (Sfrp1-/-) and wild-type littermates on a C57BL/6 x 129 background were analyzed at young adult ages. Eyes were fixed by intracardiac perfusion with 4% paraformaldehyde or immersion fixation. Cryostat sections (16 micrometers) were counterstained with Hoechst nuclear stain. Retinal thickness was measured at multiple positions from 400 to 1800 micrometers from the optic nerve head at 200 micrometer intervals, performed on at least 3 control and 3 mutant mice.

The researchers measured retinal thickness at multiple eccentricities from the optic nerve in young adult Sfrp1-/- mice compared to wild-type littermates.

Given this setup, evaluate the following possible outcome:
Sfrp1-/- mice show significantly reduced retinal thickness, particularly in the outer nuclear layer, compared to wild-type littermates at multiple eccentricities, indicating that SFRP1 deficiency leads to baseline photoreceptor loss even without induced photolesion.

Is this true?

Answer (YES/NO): NO